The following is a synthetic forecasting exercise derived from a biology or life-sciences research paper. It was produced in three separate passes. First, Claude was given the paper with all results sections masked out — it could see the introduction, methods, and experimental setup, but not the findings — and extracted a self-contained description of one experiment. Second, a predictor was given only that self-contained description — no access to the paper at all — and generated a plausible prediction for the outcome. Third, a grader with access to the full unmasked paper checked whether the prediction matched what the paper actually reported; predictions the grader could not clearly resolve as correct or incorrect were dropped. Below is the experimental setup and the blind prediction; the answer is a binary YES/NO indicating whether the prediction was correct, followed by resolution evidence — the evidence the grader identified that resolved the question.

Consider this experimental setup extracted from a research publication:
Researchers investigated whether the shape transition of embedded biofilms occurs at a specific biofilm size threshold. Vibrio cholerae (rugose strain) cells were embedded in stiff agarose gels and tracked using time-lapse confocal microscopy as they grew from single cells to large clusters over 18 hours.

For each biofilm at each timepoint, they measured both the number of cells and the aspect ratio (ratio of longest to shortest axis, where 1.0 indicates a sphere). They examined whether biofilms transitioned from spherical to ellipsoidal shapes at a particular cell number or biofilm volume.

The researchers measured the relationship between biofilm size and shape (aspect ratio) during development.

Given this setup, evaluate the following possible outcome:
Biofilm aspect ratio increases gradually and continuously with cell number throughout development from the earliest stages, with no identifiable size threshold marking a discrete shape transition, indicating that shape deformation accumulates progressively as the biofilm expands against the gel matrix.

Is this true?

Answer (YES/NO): NO